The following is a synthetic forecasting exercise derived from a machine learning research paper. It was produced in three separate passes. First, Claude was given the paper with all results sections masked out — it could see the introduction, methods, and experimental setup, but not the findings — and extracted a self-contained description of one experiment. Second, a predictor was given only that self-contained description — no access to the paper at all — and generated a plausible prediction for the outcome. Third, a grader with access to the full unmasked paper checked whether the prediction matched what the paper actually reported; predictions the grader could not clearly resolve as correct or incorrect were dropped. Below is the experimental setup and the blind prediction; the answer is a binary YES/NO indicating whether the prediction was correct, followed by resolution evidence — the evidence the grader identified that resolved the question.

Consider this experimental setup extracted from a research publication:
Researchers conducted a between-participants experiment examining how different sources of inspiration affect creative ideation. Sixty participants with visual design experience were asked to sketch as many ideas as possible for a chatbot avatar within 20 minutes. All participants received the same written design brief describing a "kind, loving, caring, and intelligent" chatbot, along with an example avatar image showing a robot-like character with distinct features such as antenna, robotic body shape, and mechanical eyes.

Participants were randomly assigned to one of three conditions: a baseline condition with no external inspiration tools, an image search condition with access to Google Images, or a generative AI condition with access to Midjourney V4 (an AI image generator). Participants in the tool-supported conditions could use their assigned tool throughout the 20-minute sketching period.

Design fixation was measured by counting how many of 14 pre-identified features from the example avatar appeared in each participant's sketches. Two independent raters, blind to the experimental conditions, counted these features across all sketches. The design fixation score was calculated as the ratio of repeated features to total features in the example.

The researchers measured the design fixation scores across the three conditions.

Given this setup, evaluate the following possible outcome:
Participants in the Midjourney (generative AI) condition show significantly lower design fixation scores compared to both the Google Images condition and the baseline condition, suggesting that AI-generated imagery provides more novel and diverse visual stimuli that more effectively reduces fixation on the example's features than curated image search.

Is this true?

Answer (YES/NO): NO